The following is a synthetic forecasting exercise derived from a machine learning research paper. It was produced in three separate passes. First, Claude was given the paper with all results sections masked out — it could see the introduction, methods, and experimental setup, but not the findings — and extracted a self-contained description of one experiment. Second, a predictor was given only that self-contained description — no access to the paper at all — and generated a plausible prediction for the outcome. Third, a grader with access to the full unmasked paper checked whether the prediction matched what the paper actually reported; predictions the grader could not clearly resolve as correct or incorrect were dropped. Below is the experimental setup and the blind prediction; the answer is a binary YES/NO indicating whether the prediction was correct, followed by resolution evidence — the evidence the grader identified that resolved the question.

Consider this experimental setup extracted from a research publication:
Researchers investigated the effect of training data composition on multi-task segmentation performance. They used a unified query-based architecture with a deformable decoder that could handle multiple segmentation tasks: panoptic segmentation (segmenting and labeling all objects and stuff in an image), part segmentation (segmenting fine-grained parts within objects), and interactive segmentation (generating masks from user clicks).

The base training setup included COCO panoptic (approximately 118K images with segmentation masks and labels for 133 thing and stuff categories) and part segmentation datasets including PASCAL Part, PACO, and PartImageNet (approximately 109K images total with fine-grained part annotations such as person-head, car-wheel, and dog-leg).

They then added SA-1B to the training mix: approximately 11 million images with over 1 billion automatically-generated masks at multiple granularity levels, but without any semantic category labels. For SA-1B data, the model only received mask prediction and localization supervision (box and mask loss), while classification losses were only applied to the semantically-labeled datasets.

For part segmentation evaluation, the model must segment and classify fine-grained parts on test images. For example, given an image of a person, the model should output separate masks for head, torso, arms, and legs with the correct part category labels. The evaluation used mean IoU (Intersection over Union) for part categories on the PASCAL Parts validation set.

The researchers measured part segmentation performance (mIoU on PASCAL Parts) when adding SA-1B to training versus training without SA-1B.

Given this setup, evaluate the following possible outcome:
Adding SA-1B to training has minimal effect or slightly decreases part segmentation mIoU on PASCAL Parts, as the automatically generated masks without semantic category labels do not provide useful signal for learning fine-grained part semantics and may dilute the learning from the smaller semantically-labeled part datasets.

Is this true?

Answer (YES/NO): NO